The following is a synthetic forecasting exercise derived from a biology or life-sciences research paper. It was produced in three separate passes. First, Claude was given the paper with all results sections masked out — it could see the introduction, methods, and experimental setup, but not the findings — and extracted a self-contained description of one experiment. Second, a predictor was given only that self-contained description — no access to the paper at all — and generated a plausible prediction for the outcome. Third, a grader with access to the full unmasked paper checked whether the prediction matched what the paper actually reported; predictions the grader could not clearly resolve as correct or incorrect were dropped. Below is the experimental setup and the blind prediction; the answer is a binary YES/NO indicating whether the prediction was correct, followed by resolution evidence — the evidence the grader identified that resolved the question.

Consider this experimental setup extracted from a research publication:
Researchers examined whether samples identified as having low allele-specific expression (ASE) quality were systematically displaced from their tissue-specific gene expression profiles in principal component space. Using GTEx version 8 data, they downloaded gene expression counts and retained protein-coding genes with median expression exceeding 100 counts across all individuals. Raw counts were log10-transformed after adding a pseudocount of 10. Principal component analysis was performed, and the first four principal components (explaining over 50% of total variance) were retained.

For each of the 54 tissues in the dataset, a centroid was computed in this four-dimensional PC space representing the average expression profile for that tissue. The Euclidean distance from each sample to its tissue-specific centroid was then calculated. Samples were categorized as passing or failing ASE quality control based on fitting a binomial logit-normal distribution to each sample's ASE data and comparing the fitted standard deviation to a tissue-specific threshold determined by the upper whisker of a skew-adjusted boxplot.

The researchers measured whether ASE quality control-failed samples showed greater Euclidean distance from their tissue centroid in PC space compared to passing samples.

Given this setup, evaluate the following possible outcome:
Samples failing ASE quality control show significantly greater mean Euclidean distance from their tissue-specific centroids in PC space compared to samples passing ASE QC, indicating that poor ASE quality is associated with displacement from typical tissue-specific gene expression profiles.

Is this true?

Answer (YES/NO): YES